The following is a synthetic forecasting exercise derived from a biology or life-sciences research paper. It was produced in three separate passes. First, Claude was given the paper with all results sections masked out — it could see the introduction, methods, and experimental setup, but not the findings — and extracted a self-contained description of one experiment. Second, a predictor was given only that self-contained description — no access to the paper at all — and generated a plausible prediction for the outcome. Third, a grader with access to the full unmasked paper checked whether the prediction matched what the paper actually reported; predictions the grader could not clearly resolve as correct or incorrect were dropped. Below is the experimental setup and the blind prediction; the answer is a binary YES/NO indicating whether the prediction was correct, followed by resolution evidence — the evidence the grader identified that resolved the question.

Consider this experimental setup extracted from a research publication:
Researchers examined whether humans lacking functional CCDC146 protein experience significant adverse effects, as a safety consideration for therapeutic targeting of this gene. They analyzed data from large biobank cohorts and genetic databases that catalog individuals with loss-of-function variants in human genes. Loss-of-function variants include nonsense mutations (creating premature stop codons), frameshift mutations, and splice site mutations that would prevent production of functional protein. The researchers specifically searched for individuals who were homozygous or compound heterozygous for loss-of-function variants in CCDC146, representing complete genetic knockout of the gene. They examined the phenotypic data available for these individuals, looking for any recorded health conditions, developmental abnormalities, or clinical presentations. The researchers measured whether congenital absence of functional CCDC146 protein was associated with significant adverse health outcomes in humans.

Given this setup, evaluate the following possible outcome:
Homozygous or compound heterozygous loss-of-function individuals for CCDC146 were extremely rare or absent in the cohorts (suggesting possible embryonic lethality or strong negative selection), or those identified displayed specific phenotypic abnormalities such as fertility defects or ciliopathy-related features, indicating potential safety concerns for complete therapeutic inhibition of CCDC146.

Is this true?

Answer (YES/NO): NO